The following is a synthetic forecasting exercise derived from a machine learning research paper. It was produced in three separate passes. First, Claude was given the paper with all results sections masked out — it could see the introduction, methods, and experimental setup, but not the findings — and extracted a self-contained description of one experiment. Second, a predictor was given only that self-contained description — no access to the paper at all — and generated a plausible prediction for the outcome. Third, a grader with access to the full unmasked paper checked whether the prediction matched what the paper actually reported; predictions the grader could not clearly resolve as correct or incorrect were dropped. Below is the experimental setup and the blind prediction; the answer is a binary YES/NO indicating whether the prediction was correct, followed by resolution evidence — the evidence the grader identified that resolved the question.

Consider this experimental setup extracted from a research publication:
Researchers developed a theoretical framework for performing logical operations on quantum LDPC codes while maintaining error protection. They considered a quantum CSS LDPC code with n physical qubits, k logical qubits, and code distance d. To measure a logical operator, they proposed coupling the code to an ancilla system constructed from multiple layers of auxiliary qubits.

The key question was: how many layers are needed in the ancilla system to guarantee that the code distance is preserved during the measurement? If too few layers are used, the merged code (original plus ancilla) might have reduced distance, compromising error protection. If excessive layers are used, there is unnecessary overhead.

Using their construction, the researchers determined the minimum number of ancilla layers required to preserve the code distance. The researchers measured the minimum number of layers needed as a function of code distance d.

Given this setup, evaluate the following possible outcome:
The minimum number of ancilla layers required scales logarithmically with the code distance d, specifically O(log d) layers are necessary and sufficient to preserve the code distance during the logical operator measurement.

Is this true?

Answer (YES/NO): NO